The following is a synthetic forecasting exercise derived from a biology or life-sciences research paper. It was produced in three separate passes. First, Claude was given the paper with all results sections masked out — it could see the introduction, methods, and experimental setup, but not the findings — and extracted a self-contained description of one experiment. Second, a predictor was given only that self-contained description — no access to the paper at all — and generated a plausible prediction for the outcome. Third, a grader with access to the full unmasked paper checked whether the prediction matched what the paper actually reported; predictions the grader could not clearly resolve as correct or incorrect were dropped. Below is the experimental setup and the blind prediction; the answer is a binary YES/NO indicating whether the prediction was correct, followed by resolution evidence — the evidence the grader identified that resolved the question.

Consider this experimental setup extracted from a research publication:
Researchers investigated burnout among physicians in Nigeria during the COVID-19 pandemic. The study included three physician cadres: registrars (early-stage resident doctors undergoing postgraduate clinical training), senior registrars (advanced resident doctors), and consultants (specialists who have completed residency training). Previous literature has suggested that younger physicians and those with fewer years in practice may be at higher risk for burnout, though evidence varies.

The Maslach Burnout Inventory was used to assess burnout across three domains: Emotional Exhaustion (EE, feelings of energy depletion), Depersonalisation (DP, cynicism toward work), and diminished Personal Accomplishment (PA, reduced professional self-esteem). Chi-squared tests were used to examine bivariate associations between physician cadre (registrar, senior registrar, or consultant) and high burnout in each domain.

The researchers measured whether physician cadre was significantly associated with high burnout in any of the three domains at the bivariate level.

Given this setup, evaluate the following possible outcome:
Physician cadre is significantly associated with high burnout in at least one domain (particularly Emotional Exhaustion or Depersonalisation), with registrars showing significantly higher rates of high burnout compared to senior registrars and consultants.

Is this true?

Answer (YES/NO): NO